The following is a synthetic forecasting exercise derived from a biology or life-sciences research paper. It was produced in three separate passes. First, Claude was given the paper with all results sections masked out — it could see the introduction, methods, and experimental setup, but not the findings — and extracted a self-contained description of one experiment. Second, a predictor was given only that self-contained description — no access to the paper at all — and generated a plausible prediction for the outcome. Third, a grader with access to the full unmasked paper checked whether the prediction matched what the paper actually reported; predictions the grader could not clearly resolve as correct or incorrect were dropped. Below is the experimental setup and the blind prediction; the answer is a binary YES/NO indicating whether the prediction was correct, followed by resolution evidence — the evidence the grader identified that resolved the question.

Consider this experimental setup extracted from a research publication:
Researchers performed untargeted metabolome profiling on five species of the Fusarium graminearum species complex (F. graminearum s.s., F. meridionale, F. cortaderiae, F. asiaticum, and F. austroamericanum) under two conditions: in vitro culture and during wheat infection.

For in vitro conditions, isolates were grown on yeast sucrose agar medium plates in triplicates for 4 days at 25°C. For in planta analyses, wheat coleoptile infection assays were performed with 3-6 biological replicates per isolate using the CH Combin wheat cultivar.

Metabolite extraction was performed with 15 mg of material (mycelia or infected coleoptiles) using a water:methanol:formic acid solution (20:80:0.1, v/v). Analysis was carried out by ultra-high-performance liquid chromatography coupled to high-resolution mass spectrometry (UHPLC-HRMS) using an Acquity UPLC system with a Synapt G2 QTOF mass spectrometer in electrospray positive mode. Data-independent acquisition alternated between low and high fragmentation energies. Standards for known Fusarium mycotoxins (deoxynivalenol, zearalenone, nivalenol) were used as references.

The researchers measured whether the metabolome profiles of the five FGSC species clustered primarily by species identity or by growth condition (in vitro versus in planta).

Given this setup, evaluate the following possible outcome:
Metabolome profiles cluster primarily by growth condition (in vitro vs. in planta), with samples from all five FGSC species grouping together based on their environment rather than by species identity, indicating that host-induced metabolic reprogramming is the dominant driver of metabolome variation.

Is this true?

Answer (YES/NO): NO